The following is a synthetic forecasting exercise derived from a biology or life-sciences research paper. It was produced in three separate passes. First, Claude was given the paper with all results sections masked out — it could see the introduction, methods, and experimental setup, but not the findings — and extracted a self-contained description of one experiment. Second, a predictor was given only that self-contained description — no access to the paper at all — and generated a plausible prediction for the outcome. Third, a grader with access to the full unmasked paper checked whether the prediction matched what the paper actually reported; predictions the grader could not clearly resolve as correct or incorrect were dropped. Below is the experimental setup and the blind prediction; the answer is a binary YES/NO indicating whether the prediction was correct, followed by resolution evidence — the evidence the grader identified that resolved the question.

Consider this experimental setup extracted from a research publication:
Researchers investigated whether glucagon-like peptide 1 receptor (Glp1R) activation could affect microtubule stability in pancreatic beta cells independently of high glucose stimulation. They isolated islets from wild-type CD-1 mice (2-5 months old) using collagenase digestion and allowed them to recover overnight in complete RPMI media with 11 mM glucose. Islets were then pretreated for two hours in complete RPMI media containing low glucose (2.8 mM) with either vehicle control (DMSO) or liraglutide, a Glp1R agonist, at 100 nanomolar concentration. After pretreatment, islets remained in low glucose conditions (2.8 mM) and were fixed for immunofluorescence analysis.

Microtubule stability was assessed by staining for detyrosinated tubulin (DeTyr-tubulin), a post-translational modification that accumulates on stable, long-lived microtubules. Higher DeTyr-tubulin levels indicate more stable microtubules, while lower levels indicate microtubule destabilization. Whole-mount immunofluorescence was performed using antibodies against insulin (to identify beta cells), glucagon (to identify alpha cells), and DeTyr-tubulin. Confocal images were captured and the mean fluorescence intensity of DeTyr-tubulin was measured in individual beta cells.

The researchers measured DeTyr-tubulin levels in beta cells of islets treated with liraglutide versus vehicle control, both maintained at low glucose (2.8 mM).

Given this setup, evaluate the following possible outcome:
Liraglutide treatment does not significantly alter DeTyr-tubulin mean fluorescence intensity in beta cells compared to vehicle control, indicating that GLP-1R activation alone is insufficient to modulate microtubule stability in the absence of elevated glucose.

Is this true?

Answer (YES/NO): NO